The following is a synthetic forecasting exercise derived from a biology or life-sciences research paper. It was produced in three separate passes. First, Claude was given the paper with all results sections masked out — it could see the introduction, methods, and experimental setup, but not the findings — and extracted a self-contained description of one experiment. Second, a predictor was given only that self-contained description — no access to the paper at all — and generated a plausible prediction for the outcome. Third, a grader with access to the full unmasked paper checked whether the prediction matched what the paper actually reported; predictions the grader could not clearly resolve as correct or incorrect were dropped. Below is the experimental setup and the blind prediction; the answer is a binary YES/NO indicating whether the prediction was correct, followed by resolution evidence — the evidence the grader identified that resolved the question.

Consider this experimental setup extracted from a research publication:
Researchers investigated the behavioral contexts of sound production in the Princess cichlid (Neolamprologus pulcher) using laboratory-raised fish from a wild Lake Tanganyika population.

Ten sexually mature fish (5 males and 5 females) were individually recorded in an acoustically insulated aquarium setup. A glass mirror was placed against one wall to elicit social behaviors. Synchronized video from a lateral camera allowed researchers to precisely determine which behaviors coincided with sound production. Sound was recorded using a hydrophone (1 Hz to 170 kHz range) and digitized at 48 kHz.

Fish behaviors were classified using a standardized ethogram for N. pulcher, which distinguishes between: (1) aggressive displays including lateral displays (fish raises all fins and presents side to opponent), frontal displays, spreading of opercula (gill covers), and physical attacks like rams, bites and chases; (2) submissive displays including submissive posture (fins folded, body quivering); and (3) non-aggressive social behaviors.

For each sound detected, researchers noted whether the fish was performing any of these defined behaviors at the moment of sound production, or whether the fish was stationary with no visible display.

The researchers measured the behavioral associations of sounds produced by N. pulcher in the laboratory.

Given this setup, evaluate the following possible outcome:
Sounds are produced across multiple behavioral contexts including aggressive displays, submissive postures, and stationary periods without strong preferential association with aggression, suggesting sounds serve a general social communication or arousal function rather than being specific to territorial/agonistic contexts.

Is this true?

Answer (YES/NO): NO